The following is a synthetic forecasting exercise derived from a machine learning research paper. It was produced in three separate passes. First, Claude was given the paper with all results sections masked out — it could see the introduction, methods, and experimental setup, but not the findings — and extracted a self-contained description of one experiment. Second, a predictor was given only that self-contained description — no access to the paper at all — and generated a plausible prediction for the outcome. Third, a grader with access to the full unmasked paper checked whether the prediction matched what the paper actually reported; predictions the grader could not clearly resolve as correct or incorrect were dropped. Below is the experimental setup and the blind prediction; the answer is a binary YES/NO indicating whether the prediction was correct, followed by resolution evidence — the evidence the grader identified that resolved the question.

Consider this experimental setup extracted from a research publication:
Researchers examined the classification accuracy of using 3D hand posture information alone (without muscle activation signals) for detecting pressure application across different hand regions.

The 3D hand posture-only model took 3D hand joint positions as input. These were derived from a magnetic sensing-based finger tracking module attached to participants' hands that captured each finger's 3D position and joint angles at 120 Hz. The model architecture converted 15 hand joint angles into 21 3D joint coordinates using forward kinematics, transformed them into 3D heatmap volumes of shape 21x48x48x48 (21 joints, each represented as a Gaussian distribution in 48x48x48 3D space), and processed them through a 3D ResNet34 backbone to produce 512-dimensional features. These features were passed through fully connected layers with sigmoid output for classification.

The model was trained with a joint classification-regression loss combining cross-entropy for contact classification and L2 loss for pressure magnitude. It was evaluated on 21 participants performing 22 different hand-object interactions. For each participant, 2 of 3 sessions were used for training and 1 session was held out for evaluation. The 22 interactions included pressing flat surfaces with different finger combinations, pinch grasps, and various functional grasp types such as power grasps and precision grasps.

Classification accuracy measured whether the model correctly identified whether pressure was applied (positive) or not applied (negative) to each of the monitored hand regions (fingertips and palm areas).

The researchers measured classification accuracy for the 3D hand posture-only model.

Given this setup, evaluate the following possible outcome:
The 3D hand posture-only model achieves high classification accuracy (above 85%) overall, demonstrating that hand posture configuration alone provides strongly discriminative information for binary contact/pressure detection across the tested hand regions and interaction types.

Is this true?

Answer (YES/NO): NO